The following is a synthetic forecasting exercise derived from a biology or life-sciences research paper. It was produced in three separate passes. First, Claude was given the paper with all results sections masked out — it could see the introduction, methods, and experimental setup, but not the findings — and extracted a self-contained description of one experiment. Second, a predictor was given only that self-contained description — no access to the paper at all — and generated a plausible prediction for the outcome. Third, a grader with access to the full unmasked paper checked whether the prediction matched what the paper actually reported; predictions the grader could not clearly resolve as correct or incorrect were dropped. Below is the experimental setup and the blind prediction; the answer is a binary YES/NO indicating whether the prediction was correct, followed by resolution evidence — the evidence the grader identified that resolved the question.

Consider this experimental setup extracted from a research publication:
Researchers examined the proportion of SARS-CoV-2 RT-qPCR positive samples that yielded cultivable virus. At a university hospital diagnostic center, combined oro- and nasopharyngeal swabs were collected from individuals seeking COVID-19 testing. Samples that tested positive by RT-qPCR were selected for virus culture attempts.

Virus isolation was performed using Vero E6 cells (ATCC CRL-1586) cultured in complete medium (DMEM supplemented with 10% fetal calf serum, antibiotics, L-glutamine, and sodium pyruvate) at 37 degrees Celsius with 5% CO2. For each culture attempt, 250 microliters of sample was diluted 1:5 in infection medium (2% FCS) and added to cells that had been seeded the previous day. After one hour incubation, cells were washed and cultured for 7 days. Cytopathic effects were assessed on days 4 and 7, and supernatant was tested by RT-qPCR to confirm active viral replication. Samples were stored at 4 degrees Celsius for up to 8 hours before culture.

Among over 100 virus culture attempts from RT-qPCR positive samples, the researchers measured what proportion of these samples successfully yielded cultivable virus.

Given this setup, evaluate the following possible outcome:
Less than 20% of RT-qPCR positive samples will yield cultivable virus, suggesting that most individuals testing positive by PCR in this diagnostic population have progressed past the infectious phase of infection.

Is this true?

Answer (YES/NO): NO